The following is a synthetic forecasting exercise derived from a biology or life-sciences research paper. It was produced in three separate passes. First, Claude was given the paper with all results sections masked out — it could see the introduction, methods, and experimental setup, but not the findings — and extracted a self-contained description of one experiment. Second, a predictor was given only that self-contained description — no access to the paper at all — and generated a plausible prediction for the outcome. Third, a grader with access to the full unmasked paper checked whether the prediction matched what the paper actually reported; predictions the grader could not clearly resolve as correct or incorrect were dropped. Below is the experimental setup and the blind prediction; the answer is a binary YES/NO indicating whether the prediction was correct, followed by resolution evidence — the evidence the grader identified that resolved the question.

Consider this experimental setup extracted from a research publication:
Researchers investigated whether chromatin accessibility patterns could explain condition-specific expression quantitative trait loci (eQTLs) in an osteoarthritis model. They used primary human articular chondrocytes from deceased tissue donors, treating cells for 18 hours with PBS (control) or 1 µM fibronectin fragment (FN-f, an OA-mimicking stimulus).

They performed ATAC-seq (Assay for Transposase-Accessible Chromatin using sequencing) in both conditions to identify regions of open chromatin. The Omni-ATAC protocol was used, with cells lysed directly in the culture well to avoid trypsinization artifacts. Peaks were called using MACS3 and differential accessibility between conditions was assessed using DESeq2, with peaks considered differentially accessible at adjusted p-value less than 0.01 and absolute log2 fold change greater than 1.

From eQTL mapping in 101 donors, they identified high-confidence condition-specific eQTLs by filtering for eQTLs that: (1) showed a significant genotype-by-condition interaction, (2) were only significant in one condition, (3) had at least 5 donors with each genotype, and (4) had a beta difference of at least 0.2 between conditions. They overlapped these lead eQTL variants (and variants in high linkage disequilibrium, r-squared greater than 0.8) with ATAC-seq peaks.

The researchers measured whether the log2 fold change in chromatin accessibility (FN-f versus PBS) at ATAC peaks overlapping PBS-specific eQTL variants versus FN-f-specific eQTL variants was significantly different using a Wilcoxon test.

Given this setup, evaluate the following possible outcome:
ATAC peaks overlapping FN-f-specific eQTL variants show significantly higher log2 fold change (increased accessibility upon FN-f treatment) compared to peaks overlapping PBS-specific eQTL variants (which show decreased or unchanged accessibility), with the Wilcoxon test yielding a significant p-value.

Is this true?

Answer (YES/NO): YES